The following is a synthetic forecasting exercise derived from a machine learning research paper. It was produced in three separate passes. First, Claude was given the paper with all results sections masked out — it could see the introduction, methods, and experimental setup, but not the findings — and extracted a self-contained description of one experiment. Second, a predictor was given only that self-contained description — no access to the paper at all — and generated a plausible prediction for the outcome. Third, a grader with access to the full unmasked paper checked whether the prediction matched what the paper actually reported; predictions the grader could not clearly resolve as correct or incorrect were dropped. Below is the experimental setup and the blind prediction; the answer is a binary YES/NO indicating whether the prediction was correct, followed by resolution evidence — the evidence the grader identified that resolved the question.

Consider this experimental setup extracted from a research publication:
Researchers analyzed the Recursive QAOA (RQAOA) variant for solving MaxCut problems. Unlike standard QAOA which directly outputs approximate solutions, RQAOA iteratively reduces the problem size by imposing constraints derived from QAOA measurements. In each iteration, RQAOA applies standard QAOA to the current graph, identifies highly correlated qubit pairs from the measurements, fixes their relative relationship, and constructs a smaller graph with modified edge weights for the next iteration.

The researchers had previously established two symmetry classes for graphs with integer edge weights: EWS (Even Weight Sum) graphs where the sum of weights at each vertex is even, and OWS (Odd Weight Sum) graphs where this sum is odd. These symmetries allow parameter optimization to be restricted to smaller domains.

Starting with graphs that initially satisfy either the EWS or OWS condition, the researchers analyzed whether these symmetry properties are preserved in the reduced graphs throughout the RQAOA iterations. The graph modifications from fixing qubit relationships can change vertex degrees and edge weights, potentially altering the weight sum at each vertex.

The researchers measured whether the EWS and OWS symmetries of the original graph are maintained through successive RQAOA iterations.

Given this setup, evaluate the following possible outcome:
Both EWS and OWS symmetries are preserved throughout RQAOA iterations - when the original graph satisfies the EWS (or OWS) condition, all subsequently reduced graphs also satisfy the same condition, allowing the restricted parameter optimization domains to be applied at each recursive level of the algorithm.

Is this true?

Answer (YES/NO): NO